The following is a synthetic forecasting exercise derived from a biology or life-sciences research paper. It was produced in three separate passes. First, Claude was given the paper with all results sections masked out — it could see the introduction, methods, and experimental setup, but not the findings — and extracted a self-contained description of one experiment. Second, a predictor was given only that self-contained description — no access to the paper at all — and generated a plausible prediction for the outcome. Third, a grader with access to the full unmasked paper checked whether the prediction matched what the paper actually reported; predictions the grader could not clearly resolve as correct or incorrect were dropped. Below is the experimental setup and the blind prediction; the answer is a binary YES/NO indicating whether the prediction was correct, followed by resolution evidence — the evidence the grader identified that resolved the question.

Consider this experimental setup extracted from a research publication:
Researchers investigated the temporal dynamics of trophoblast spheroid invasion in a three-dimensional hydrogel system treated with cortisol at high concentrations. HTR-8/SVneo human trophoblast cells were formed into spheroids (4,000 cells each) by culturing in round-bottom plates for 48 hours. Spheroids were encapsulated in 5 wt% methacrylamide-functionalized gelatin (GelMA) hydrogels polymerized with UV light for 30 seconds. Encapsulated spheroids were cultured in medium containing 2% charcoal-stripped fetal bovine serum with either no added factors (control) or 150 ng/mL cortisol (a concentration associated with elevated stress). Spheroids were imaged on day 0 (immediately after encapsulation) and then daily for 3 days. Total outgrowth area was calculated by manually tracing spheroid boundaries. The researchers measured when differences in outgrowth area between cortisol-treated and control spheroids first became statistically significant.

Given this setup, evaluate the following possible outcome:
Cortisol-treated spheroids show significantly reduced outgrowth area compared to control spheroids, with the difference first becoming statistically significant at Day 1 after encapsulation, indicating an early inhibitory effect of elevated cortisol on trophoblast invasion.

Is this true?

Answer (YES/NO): NO